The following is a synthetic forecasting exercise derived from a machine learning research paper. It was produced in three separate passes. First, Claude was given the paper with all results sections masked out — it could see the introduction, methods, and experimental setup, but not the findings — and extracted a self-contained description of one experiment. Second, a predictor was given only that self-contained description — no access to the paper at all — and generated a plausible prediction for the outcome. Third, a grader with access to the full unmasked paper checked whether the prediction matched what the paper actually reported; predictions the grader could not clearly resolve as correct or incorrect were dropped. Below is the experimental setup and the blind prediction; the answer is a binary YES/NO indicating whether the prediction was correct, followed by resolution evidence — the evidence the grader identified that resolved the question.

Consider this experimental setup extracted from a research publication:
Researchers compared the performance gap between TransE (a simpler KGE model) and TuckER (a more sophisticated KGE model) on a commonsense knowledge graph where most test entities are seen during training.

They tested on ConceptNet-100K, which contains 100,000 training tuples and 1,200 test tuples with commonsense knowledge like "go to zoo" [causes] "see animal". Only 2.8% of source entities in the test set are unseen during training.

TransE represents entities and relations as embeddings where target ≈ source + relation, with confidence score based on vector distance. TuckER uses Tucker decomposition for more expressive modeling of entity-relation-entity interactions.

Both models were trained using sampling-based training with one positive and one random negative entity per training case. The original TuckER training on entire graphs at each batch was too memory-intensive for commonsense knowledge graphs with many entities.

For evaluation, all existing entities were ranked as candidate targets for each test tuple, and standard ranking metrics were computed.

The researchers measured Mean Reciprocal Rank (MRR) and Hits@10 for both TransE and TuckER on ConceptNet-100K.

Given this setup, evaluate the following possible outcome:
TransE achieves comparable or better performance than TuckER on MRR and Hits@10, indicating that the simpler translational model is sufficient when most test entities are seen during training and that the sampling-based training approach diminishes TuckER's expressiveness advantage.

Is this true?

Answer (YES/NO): NO